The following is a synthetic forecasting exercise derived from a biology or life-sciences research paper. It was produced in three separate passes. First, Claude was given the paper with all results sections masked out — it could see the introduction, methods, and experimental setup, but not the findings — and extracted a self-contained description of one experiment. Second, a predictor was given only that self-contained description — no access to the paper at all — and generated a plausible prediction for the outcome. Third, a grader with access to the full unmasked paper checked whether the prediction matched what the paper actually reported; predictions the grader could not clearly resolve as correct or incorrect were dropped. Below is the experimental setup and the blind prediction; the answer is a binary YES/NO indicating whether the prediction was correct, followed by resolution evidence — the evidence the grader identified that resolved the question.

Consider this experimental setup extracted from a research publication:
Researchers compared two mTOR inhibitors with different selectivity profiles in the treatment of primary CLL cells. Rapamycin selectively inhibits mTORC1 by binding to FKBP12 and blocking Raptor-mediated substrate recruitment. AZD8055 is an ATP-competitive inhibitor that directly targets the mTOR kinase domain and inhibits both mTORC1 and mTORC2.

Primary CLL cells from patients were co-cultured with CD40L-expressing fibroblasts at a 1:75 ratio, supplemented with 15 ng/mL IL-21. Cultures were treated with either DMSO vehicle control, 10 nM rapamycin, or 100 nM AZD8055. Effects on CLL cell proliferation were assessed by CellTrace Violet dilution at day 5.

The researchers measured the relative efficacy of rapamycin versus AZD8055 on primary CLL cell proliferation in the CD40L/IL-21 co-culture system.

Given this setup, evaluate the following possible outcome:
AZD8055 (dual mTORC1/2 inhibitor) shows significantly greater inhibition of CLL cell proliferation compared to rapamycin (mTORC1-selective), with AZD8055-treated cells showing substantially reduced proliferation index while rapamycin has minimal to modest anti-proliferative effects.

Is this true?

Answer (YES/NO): NO